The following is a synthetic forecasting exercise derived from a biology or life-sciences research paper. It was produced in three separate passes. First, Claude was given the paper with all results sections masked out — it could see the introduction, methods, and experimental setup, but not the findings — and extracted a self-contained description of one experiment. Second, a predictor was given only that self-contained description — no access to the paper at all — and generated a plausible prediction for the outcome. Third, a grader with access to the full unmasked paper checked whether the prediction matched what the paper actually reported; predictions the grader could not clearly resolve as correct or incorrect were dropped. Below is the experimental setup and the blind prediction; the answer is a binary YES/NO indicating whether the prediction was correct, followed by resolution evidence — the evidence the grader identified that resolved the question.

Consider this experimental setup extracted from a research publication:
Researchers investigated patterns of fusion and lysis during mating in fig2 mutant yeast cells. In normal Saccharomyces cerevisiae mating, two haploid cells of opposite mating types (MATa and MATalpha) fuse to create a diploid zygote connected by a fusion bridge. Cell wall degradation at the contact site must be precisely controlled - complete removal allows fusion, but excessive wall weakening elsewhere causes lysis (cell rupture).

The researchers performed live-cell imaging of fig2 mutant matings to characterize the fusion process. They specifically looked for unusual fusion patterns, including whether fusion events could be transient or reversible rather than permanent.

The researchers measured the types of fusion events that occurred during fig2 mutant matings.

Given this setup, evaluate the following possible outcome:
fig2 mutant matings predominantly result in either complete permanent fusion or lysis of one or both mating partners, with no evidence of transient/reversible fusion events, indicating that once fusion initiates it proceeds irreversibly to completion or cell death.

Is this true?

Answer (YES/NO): NO